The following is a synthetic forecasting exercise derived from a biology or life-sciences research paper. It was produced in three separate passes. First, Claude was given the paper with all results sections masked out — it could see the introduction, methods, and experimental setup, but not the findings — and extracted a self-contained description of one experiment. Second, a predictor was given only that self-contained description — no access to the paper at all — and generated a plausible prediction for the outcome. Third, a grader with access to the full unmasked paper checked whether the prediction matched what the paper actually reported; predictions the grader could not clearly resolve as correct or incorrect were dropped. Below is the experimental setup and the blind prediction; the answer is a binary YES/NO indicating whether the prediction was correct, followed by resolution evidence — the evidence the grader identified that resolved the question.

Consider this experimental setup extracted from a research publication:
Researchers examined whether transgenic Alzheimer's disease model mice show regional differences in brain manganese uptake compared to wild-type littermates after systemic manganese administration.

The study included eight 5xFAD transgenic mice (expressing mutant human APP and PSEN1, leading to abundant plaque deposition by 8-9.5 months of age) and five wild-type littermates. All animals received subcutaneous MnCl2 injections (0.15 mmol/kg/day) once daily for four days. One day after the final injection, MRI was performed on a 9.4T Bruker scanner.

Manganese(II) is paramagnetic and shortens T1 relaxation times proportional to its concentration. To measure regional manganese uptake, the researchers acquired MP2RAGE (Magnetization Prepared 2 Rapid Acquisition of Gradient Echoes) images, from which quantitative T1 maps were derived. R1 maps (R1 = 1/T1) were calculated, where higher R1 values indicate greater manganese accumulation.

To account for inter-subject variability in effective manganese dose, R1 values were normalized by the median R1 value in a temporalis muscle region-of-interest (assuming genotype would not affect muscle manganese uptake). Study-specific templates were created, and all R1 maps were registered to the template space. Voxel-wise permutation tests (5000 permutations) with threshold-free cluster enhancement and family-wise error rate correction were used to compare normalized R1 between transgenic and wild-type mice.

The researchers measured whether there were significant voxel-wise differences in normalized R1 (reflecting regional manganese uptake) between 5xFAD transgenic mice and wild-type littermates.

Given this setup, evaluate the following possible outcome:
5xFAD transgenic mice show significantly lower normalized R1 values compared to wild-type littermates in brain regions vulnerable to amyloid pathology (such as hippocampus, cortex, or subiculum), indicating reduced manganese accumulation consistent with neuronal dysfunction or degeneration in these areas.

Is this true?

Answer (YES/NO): NO